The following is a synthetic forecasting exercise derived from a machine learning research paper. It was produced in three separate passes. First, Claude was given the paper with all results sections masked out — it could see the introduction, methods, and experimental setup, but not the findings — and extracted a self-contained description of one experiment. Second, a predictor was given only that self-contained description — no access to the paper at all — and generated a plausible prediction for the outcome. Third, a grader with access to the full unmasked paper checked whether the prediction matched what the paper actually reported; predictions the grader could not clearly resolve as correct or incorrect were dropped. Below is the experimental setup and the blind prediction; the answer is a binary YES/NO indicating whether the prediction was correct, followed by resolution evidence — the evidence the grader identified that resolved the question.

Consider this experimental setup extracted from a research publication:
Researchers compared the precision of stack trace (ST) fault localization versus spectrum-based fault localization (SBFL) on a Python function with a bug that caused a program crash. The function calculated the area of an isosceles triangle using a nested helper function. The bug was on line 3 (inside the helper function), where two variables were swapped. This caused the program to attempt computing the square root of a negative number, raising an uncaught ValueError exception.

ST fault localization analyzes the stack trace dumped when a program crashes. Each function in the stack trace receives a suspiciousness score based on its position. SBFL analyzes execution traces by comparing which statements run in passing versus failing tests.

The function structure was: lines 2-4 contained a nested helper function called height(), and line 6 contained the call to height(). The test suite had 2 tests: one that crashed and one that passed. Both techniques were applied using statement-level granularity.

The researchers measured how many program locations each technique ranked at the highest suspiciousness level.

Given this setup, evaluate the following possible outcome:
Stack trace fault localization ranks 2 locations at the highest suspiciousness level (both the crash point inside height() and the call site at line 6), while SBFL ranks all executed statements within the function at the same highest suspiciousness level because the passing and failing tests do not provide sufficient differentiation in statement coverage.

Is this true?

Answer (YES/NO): NO